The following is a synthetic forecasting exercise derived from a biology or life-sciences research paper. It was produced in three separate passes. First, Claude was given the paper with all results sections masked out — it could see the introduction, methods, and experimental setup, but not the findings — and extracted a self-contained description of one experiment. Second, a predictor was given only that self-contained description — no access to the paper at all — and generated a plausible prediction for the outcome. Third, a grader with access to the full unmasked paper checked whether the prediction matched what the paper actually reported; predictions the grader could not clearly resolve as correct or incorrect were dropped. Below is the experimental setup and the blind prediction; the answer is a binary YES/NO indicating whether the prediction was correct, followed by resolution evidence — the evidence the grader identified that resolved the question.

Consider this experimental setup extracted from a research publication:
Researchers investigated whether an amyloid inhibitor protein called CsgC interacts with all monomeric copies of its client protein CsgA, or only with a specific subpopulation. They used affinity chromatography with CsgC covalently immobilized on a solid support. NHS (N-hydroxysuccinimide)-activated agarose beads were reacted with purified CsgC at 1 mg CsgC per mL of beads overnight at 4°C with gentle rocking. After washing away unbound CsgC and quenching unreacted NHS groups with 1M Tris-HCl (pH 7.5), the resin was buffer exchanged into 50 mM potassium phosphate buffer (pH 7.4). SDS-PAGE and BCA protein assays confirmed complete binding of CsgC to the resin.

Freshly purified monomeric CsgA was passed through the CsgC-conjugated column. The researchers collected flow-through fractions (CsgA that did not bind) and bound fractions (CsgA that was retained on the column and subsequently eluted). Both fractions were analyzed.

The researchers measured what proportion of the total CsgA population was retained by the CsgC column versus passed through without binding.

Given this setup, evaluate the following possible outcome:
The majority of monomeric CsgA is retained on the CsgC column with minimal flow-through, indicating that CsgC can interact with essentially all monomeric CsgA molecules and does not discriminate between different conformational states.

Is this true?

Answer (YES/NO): NO